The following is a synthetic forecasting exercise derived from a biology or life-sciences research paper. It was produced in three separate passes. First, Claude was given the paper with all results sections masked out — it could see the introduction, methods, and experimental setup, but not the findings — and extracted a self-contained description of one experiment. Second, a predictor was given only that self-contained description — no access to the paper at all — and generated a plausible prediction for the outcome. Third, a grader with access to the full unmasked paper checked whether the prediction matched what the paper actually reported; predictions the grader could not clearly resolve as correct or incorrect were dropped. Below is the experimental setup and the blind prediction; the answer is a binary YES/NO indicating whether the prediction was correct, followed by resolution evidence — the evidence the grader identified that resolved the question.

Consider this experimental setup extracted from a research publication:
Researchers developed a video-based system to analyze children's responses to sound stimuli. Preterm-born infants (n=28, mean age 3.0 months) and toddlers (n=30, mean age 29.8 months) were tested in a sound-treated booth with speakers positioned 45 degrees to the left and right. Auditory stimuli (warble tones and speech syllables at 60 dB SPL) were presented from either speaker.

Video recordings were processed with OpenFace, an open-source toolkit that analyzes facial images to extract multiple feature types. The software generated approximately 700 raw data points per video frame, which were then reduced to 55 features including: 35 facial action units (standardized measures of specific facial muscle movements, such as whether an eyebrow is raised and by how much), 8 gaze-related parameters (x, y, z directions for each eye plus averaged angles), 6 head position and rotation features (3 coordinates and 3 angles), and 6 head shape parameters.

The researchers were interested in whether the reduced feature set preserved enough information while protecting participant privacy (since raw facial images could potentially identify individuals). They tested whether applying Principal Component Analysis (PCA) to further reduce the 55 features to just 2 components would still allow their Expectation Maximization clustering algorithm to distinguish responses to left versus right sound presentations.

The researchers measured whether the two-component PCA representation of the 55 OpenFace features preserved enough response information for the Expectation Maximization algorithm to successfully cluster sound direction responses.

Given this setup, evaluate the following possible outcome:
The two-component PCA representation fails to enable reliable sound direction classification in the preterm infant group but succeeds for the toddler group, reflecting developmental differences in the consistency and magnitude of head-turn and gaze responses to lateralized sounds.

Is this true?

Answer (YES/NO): NO